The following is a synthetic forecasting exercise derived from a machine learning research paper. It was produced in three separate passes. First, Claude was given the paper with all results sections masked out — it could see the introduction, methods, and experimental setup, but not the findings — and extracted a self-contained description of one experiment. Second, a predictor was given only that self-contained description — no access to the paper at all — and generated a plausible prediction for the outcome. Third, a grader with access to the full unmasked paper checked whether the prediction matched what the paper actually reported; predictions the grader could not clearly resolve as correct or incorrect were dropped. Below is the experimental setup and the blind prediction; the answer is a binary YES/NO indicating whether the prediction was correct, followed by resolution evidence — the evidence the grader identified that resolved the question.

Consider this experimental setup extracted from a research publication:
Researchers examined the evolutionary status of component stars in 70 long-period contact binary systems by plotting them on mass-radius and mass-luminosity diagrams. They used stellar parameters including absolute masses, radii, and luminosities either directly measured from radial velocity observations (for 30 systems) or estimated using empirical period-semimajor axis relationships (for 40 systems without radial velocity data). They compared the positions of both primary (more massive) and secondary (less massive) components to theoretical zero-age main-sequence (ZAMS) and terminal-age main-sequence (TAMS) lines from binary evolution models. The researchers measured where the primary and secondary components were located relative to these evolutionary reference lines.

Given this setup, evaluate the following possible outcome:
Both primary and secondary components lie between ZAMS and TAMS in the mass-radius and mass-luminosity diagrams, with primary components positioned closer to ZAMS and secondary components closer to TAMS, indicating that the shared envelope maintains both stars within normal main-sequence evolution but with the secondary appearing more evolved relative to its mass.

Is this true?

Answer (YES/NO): NO